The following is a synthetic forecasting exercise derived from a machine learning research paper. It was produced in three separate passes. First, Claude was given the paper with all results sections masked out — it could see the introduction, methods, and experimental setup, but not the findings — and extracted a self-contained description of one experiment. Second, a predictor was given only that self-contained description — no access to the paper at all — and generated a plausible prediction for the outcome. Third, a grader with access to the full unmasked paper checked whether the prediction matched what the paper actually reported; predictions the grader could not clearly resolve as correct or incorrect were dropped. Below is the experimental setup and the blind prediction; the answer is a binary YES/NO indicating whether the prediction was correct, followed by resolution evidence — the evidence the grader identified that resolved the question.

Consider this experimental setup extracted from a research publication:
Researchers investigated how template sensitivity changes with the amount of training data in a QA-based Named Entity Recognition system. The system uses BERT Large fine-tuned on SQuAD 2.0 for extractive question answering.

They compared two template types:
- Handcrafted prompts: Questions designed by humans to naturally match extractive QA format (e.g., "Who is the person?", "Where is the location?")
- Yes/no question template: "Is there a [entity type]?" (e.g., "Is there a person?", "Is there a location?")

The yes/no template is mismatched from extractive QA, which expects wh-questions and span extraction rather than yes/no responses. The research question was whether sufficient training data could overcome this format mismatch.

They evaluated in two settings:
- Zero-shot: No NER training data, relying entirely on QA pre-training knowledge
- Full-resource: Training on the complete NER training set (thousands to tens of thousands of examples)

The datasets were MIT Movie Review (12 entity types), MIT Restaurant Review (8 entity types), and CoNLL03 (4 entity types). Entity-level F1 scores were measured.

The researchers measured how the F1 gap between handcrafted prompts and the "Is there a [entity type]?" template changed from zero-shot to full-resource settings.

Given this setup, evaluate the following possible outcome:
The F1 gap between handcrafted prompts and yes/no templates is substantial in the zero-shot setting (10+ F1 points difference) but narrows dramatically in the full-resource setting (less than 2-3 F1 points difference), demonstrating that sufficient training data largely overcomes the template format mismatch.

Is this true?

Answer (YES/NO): YES